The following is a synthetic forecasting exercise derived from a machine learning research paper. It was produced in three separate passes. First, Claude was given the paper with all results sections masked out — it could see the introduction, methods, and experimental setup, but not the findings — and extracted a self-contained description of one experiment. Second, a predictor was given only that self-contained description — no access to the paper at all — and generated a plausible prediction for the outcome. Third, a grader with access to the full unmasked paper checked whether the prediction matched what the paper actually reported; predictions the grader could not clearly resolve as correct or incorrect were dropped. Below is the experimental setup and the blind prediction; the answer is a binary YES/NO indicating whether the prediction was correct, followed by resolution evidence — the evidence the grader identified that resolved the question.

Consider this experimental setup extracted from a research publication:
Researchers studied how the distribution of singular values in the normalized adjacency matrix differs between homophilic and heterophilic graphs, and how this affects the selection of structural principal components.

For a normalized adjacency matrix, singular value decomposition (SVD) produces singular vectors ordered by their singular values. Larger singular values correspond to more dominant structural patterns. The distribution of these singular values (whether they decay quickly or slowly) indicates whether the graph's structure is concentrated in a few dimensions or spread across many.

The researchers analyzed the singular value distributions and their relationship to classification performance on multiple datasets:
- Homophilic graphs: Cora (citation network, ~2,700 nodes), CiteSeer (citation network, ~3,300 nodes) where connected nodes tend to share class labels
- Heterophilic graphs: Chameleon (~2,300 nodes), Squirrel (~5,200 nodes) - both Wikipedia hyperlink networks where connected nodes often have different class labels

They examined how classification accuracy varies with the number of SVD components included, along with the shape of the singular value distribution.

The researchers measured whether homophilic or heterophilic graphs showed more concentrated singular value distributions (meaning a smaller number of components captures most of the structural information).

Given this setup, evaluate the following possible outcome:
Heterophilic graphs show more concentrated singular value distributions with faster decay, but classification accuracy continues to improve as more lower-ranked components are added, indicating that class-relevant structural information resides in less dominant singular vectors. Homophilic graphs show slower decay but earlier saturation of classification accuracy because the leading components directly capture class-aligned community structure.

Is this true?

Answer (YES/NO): NO